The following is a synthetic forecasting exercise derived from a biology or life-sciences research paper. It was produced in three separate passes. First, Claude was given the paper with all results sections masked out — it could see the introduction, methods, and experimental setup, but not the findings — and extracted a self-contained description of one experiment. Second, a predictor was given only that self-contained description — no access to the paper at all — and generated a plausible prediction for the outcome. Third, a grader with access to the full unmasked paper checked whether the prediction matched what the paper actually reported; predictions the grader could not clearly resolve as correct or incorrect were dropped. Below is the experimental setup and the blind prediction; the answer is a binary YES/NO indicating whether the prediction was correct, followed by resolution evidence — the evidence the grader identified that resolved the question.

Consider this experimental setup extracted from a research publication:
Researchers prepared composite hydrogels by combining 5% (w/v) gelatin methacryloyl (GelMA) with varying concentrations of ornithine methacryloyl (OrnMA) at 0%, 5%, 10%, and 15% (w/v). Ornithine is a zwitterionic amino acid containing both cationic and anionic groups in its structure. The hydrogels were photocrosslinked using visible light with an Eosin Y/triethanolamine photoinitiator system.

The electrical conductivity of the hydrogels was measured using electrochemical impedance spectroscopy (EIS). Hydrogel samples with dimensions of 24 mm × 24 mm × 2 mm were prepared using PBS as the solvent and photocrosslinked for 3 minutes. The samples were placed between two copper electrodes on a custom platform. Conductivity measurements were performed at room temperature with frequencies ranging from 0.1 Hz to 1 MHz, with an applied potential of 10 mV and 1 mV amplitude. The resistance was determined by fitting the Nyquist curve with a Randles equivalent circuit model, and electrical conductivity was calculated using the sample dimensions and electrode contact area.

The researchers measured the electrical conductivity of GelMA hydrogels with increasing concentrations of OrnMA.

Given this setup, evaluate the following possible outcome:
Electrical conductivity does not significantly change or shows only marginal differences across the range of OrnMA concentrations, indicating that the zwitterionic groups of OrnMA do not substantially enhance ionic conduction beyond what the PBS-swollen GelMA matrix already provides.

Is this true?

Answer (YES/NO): NO